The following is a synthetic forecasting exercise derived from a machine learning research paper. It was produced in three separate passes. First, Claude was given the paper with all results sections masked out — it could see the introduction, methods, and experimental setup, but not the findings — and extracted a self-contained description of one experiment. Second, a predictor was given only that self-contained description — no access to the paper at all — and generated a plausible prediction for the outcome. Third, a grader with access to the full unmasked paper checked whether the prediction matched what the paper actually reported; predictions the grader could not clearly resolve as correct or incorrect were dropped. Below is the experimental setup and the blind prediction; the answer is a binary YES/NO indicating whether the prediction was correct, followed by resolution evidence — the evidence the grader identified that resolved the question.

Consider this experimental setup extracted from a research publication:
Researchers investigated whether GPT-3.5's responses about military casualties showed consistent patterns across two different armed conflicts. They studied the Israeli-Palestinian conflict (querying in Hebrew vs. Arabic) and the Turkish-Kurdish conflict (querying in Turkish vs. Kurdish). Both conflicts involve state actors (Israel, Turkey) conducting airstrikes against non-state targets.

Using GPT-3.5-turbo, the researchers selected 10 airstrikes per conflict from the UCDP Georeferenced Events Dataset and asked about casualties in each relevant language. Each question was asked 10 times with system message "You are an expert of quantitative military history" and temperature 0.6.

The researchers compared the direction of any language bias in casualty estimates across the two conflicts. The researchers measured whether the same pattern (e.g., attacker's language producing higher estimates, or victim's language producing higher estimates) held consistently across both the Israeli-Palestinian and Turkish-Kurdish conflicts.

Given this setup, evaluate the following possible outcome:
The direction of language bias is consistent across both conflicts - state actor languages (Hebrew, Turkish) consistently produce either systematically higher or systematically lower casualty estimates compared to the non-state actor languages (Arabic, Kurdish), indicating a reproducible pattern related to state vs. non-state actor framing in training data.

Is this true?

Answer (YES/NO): YES